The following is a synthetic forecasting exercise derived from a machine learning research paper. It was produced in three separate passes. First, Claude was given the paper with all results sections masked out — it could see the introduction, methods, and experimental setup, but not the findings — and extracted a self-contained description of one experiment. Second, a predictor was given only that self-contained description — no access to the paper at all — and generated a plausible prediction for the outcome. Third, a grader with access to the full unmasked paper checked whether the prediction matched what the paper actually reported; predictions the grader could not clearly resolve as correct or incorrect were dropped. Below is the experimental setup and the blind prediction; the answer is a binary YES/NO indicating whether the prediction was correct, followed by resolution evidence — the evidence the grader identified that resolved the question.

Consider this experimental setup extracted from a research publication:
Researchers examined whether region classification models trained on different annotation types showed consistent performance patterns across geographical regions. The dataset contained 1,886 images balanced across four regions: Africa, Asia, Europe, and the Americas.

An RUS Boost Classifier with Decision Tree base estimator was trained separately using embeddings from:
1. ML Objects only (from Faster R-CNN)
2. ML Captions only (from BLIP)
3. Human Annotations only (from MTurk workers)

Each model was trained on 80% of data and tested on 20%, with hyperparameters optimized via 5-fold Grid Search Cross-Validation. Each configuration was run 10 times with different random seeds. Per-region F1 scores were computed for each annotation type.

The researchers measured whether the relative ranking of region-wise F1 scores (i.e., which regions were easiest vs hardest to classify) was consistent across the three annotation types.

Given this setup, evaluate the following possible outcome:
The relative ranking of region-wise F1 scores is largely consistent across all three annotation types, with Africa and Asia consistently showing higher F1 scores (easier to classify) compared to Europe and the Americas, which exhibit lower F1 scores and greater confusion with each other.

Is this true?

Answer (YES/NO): NO